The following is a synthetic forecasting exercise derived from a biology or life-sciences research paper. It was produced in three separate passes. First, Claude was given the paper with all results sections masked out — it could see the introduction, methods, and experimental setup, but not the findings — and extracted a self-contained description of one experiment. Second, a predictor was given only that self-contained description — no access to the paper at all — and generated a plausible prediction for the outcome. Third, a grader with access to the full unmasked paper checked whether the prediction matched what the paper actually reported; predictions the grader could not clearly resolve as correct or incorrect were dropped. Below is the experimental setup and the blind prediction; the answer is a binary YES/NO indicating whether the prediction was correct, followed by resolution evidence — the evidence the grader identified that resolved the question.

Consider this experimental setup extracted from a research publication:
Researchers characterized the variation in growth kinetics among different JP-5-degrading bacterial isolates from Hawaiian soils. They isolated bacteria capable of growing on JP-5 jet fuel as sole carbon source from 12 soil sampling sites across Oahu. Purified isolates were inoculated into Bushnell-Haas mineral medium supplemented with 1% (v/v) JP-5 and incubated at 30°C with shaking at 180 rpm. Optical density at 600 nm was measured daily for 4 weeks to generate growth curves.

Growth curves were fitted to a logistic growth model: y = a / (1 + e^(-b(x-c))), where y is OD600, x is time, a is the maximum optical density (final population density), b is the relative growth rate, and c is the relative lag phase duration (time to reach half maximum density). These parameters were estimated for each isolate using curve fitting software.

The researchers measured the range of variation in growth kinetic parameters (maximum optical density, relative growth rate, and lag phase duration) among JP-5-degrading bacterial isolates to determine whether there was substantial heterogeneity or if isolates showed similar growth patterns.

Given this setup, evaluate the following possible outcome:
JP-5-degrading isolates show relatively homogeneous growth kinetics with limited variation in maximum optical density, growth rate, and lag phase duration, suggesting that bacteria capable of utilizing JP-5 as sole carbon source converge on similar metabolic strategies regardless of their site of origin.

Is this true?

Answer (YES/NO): NO